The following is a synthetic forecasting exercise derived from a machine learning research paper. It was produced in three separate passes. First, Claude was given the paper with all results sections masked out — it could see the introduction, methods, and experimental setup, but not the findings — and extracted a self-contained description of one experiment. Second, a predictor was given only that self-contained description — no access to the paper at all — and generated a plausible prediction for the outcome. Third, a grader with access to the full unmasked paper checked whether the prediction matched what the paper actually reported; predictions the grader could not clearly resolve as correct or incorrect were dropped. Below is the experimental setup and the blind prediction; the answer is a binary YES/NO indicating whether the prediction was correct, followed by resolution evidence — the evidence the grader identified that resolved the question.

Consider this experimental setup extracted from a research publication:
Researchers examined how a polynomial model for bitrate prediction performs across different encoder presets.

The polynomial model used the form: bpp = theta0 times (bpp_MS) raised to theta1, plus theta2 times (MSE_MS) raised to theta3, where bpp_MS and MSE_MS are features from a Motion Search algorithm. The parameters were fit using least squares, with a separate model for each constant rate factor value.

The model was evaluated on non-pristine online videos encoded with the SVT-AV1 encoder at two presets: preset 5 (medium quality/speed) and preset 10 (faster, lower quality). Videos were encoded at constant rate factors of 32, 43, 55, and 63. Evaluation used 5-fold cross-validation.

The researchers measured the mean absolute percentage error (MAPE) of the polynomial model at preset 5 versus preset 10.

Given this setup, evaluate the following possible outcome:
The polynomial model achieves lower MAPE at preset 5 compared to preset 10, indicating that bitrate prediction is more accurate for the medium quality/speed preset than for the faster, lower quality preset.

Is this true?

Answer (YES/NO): NO